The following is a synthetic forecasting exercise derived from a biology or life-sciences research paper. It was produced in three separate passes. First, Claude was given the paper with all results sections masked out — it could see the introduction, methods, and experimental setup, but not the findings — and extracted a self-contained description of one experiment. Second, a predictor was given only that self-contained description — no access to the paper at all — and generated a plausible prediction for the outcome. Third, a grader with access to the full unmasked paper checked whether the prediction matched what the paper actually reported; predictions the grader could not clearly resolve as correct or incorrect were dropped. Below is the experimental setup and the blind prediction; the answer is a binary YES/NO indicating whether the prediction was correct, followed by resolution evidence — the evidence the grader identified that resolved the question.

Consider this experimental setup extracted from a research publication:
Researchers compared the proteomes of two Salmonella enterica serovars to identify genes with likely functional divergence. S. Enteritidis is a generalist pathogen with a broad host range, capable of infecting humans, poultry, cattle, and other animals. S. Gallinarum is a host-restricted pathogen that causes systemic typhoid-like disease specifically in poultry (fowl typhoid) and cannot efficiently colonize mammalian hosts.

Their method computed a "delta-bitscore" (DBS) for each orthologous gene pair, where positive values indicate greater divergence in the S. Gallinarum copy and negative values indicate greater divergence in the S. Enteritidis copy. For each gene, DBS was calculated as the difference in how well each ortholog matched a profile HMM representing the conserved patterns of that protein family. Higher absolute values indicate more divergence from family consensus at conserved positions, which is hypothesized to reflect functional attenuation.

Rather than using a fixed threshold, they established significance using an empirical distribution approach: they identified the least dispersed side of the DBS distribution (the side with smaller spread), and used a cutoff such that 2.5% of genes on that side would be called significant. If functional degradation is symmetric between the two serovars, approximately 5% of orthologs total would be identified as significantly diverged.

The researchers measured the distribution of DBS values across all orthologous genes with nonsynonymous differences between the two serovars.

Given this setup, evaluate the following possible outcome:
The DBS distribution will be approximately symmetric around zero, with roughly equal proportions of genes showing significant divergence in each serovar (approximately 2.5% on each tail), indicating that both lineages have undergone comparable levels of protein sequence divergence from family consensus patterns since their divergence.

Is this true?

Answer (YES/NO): NO